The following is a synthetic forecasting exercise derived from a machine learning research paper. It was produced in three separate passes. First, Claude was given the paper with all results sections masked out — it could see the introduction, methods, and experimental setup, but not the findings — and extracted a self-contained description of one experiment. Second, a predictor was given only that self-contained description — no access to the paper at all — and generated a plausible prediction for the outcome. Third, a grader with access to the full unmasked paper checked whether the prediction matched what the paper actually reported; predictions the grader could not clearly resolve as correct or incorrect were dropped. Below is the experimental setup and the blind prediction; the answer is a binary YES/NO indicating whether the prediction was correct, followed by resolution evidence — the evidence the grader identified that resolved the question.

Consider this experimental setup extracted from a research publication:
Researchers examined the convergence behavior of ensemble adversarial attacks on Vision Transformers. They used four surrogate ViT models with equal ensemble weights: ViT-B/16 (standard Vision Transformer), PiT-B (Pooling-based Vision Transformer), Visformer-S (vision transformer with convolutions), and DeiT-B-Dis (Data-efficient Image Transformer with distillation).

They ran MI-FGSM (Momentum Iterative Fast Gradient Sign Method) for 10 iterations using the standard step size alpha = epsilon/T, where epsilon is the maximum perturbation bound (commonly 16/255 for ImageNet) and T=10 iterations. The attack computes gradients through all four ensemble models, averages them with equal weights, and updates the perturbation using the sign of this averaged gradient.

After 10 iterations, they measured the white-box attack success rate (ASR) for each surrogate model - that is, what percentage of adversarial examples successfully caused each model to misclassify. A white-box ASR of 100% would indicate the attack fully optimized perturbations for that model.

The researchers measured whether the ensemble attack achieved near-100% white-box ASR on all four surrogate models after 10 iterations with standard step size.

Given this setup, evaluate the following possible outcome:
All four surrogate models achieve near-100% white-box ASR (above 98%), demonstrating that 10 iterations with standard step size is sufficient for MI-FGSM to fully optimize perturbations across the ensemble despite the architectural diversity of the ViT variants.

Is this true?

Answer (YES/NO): NO